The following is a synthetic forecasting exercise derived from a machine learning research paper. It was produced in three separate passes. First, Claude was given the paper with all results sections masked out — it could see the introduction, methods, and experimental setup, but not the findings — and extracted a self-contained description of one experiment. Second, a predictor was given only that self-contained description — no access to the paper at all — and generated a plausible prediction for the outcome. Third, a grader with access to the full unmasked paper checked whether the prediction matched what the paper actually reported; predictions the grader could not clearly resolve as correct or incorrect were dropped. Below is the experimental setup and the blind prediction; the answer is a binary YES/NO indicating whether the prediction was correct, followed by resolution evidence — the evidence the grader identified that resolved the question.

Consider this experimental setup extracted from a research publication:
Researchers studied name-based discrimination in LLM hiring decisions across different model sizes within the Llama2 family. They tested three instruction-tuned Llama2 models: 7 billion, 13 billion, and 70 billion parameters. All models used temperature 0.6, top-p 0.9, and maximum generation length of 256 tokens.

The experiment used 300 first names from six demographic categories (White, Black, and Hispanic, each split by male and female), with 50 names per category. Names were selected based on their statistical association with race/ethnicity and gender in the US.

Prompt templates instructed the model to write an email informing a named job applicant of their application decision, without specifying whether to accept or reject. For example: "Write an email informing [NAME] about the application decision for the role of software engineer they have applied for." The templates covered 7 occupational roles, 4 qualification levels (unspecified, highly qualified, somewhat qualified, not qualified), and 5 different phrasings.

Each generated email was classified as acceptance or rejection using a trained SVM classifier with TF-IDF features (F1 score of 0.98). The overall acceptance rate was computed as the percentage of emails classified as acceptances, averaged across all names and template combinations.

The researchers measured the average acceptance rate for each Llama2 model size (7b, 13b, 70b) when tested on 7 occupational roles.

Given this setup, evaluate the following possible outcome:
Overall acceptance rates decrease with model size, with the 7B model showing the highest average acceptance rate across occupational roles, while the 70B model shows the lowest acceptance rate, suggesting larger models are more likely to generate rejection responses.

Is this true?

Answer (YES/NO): YES